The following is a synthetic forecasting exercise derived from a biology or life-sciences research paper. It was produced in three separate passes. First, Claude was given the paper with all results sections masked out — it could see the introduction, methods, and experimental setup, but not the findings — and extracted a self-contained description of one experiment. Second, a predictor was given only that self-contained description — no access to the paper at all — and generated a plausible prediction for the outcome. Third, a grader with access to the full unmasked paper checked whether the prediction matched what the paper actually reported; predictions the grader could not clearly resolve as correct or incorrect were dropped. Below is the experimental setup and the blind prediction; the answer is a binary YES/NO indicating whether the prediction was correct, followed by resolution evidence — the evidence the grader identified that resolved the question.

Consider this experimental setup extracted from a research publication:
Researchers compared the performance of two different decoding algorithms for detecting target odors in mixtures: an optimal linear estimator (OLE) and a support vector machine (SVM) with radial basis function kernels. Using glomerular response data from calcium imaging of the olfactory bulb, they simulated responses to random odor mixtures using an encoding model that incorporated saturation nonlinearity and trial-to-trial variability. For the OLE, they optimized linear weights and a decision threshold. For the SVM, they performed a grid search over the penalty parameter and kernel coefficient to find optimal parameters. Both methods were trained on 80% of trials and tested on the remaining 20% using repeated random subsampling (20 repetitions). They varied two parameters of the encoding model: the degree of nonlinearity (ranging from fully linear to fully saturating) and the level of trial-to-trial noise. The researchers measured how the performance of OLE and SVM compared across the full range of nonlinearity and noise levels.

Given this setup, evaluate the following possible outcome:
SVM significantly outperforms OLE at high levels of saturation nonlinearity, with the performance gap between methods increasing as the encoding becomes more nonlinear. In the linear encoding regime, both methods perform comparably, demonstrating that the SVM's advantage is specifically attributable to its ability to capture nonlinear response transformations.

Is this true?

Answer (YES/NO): NO